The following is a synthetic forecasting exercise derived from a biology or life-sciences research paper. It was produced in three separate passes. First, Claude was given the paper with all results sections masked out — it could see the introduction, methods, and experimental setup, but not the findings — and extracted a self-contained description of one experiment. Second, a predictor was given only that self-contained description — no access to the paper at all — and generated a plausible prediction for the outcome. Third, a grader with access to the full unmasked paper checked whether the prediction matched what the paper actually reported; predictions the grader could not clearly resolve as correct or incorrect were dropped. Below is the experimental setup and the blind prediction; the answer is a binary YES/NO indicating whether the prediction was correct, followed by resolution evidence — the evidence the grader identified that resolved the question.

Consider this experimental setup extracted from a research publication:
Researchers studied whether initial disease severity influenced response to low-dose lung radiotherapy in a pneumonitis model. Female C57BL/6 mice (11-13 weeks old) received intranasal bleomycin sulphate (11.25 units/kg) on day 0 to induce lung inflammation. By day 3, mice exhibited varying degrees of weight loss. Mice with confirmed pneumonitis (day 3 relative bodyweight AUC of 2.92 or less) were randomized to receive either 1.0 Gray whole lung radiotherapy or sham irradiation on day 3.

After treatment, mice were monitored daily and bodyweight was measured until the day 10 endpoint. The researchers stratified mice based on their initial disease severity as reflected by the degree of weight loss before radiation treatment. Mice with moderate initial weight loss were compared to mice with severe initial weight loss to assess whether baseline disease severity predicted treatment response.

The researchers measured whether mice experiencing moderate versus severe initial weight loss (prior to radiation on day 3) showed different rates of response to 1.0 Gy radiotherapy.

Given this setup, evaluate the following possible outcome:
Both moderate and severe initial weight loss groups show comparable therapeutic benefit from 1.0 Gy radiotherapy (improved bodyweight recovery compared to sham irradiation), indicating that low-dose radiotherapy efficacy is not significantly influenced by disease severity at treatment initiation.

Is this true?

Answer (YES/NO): NO